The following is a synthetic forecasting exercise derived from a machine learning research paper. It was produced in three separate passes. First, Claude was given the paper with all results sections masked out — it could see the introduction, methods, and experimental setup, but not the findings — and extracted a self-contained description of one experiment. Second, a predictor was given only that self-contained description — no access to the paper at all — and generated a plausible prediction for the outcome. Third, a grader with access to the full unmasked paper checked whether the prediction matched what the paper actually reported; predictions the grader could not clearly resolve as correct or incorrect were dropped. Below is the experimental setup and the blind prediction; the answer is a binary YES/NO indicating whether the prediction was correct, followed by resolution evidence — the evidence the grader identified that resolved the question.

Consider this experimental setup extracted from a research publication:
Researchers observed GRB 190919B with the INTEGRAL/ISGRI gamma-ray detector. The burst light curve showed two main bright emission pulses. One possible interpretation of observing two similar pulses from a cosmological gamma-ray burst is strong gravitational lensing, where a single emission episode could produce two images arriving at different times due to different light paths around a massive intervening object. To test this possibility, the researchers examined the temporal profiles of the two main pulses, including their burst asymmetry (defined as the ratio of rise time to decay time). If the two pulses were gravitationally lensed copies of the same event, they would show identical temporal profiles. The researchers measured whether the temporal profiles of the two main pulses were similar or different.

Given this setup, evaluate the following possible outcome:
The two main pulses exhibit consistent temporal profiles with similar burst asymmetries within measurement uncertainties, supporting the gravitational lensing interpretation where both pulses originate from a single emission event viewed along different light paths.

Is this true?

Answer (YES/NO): NO